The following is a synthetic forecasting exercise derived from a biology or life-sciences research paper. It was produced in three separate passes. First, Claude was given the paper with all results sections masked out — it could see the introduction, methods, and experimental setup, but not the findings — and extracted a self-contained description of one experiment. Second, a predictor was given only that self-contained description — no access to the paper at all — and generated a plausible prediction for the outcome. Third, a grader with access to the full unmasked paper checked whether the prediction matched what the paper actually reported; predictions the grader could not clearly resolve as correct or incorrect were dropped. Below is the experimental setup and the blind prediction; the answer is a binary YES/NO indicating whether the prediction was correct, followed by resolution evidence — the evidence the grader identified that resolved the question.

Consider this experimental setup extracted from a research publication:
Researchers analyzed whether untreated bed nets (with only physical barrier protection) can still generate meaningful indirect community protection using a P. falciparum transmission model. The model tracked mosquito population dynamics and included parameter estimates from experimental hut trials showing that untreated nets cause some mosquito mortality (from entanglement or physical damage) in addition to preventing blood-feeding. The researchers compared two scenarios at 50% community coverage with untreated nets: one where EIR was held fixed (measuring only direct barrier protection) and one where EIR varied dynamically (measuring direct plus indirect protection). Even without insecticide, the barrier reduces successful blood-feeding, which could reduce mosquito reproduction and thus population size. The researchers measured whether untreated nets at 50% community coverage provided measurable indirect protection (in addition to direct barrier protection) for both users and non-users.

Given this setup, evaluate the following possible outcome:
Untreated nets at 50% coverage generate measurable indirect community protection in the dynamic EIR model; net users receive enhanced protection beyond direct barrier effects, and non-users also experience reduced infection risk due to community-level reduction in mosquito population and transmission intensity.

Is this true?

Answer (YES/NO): YES